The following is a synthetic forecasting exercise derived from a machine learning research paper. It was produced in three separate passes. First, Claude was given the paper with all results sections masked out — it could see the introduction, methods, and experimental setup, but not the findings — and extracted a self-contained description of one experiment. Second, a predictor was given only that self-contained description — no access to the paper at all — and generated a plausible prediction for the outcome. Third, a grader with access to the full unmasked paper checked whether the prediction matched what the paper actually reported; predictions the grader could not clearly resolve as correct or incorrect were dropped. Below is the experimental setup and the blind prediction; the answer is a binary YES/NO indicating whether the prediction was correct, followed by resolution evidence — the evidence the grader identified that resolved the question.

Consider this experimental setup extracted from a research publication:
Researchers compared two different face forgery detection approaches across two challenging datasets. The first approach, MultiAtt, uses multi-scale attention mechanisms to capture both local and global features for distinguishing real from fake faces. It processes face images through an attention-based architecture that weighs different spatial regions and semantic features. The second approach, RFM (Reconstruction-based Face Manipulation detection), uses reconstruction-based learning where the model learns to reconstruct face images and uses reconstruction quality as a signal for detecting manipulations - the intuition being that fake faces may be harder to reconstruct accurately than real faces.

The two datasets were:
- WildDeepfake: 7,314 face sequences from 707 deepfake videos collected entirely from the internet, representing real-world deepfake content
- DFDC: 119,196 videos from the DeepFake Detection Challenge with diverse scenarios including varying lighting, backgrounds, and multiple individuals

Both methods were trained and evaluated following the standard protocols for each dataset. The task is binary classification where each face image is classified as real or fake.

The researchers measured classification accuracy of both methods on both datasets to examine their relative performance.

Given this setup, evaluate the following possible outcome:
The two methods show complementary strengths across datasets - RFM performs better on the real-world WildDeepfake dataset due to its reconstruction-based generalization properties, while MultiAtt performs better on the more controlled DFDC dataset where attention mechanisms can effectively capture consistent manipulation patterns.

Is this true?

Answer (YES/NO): NO